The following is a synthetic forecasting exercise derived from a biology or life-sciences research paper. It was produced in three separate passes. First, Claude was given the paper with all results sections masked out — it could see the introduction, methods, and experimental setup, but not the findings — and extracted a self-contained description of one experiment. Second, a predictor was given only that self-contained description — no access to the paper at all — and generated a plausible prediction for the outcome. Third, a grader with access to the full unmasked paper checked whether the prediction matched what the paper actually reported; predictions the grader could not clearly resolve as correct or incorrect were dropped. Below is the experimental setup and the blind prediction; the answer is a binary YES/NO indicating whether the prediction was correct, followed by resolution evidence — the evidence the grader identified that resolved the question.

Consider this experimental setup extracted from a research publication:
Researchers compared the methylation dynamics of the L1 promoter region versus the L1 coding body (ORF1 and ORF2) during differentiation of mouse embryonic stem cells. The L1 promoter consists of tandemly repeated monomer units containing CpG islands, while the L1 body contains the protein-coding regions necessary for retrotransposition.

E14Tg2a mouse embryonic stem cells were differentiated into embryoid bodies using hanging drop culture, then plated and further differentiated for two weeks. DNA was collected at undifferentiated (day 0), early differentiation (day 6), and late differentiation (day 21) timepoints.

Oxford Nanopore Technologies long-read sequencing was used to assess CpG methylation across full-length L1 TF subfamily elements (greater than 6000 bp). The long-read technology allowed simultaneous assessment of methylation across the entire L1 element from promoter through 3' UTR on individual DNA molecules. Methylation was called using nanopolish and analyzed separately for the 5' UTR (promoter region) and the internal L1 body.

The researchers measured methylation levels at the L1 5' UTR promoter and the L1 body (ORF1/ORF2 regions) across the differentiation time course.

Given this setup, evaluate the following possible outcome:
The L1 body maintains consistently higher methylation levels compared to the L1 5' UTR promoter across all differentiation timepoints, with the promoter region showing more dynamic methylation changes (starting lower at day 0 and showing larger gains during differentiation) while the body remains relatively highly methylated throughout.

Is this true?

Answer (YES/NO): YES